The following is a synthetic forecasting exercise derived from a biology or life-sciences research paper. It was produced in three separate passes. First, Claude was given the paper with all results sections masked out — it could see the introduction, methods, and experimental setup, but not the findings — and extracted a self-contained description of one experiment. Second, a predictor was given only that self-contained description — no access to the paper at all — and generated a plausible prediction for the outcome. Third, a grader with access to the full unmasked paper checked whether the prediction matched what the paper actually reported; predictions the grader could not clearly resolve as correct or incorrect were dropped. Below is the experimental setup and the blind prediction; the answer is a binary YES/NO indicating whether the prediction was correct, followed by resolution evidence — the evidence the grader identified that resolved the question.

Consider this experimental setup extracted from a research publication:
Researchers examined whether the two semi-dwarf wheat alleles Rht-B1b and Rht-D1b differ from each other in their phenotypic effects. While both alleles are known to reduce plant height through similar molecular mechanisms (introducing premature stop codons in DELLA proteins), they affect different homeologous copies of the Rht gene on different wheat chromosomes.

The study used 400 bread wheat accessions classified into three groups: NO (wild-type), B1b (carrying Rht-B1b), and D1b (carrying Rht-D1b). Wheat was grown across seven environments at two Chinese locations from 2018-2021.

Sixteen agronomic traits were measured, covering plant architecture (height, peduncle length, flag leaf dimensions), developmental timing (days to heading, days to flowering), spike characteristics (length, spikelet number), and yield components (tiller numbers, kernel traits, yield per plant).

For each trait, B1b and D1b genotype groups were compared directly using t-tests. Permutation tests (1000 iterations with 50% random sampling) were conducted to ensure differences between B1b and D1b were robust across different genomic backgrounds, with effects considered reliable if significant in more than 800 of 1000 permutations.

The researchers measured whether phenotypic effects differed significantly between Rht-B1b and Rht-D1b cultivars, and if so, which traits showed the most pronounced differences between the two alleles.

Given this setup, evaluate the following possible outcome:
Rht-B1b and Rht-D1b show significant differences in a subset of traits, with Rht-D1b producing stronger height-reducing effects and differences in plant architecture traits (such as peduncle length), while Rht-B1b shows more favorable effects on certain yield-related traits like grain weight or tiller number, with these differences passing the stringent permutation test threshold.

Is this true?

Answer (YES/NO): NO